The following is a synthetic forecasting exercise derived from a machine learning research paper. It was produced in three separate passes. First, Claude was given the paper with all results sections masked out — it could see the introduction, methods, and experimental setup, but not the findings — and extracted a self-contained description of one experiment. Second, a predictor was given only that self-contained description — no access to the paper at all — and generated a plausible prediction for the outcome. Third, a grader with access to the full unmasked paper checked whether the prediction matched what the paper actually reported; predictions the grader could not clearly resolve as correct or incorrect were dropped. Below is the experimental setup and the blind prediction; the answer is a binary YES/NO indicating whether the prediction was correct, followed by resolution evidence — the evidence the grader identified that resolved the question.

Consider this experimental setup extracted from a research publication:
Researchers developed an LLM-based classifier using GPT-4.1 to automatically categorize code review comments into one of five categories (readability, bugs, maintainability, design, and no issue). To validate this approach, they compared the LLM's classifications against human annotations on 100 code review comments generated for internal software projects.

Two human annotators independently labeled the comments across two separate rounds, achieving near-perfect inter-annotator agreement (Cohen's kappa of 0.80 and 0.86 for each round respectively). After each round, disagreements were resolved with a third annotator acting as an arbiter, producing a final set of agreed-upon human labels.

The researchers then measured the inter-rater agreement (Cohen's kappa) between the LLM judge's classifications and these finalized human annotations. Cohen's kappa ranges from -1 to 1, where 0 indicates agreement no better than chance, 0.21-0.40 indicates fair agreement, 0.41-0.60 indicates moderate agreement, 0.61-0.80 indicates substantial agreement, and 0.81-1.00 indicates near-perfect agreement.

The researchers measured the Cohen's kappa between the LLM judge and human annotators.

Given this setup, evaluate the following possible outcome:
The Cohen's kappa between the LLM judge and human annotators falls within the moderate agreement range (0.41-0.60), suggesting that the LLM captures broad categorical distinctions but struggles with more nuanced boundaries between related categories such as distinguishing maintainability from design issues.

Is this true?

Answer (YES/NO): YES